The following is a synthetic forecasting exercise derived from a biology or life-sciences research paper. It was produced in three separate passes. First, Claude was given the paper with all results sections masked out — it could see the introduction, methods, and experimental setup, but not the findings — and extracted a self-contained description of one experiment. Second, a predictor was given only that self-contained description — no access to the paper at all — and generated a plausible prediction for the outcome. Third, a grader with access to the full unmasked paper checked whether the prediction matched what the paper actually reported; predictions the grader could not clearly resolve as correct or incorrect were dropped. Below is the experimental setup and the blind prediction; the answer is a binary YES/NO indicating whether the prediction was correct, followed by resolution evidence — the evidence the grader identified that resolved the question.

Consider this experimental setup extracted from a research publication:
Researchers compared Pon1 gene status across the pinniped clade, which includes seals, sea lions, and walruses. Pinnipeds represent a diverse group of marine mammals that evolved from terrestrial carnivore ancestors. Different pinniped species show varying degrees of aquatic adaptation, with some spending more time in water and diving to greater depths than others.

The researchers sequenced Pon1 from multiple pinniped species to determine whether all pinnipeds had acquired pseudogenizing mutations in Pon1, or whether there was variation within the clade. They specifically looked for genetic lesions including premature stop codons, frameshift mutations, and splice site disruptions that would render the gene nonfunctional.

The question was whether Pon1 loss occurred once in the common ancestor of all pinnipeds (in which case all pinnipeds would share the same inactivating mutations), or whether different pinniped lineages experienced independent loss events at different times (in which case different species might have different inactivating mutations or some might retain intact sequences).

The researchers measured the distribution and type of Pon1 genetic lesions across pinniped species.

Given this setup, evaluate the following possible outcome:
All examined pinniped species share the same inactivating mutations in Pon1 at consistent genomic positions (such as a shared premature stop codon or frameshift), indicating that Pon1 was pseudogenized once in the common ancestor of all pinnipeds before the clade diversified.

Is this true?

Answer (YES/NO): NO